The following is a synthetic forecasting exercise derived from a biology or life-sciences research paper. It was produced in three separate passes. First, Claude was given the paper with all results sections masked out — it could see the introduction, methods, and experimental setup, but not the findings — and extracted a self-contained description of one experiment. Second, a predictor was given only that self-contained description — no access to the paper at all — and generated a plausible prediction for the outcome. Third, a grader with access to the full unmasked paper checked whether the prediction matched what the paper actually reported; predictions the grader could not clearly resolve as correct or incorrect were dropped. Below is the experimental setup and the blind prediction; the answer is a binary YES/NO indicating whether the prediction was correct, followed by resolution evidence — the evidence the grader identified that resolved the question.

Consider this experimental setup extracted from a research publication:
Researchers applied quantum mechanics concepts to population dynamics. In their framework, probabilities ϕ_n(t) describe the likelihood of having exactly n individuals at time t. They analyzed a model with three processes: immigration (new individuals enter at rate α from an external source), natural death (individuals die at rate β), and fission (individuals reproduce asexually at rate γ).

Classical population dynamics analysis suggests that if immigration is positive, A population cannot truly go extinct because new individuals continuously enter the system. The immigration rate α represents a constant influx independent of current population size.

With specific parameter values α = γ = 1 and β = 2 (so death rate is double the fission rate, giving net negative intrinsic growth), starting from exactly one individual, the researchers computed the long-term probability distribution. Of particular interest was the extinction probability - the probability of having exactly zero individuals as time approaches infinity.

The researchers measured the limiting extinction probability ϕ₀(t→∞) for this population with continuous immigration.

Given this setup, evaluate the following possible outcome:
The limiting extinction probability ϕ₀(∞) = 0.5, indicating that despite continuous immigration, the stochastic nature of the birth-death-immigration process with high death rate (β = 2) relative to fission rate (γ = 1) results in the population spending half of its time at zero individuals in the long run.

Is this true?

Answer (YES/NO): NO